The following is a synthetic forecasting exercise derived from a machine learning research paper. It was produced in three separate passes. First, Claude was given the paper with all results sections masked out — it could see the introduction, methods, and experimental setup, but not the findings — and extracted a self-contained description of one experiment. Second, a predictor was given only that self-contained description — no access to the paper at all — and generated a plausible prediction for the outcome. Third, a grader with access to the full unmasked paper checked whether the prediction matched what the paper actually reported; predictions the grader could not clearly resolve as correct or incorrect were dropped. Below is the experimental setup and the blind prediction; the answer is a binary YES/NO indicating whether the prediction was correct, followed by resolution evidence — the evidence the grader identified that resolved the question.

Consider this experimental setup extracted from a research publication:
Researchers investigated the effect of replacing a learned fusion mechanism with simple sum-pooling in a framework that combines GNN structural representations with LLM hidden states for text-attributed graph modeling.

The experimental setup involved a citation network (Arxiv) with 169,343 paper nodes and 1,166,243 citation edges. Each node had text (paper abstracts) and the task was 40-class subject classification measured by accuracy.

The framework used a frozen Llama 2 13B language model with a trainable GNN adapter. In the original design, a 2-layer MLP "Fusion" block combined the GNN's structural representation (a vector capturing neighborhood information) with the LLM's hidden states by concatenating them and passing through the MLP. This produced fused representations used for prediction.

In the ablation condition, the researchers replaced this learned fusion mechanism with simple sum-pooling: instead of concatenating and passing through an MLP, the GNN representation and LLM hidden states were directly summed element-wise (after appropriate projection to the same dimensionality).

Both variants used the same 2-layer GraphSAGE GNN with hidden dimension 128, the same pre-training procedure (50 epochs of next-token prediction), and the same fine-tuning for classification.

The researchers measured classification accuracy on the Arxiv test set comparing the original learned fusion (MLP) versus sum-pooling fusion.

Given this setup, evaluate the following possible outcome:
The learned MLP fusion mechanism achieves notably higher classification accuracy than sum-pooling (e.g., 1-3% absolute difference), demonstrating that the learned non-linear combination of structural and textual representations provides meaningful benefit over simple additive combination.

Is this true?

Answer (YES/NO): NO